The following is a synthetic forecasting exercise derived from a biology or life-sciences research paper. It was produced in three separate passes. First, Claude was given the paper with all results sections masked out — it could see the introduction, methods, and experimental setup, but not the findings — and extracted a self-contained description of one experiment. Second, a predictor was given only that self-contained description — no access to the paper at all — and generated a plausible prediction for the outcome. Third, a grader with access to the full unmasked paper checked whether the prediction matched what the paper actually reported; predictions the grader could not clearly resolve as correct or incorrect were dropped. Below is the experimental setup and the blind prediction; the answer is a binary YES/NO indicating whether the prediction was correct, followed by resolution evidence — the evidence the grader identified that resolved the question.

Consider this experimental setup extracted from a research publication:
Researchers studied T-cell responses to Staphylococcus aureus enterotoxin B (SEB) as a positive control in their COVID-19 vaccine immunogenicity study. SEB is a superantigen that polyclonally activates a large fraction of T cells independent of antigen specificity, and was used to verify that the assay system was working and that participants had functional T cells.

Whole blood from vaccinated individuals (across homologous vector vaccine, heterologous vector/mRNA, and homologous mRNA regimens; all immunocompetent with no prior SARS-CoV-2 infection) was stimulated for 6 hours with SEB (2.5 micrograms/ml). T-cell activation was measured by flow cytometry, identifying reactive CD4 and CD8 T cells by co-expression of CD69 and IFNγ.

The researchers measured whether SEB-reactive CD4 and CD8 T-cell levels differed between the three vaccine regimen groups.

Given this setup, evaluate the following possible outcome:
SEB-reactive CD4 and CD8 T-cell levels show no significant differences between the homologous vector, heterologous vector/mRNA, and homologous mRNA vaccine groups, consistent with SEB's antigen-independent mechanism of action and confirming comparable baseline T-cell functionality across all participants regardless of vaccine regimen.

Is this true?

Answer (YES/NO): YES